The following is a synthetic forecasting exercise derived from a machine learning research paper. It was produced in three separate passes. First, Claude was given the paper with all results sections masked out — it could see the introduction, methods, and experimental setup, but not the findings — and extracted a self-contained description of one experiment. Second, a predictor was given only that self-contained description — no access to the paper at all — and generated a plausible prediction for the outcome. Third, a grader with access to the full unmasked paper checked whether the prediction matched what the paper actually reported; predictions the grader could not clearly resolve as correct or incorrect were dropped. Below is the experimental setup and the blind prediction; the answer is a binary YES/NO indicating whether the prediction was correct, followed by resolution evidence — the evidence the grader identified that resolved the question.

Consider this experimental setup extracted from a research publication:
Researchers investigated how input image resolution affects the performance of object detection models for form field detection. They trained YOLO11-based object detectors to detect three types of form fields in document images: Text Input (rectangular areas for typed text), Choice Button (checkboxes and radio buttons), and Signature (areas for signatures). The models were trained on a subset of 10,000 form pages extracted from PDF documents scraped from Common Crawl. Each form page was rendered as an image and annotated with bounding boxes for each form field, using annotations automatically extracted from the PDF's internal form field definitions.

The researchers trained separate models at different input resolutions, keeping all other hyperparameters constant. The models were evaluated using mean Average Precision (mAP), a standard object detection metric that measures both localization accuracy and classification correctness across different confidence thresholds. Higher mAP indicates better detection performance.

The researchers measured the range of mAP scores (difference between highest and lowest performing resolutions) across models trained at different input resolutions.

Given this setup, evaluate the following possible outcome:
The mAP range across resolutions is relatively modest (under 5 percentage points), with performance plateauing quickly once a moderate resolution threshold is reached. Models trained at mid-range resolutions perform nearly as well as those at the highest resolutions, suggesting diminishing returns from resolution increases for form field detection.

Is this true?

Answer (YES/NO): NO